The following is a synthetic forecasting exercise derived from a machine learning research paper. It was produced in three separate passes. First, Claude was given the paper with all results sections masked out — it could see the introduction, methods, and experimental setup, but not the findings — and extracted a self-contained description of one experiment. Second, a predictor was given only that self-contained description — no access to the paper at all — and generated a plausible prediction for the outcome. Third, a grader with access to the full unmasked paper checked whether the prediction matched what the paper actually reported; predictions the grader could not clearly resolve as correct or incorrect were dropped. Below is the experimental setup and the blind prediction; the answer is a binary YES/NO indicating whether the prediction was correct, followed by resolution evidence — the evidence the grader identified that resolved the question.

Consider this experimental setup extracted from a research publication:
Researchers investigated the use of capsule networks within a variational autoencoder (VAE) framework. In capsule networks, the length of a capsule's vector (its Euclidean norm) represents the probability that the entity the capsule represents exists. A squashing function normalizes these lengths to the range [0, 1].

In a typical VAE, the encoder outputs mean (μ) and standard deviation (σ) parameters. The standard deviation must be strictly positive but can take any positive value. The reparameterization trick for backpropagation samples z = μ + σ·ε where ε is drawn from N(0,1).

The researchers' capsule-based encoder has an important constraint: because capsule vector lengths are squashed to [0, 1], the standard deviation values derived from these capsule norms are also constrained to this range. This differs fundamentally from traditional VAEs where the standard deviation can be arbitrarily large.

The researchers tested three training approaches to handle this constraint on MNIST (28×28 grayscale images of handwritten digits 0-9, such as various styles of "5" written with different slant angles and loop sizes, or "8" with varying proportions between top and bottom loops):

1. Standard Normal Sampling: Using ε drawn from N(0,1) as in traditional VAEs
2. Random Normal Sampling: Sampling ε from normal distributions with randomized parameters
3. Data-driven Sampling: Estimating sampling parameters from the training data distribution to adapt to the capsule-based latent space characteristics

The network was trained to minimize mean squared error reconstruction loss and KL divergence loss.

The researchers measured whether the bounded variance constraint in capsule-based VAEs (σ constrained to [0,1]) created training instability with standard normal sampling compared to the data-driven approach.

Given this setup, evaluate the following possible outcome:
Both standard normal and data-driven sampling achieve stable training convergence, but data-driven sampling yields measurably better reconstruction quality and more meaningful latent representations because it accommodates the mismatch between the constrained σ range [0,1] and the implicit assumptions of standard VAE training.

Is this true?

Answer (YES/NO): NO